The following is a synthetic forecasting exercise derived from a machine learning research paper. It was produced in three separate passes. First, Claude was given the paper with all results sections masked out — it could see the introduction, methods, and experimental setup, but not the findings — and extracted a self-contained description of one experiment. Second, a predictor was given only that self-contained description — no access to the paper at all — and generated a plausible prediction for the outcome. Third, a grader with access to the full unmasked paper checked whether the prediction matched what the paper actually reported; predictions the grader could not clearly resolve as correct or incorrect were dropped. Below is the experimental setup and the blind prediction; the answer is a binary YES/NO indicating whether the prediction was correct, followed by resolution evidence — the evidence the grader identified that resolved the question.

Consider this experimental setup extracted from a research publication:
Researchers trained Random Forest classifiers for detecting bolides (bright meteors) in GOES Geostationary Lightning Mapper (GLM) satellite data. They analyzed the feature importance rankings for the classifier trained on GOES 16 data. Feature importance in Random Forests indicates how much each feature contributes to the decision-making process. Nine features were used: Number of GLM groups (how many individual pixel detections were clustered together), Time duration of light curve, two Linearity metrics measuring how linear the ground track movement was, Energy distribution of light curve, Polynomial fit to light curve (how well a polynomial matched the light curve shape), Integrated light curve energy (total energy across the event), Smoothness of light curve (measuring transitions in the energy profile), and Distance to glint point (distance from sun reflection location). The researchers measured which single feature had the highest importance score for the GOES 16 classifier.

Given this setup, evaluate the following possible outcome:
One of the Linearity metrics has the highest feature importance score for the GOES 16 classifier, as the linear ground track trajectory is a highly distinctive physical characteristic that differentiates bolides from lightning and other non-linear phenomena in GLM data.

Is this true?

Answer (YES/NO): NO